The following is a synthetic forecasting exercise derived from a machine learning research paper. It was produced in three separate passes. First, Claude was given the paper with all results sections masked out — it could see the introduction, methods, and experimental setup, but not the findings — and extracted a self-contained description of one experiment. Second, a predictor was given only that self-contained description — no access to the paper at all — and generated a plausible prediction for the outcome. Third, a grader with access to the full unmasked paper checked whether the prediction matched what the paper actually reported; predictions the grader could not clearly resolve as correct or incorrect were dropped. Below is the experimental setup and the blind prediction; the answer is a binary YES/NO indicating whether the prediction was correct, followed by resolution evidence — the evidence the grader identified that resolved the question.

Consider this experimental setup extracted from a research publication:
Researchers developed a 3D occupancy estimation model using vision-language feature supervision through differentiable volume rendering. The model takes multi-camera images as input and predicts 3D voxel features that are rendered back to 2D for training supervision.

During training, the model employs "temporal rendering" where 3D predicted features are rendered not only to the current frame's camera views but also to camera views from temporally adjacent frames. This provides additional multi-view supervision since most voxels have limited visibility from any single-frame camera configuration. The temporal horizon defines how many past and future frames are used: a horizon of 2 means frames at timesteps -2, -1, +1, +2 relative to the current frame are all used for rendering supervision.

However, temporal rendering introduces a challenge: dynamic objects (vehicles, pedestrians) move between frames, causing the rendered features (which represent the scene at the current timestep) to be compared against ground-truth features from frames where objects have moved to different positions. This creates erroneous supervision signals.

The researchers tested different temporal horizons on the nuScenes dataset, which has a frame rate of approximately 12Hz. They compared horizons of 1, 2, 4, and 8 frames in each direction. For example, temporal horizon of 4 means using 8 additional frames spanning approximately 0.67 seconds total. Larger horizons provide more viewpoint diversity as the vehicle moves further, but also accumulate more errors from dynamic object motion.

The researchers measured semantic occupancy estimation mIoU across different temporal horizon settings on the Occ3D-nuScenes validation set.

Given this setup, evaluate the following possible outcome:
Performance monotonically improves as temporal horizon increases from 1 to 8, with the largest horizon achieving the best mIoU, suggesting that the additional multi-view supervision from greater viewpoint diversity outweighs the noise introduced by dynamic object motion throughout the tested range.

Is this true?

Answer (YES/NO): NO